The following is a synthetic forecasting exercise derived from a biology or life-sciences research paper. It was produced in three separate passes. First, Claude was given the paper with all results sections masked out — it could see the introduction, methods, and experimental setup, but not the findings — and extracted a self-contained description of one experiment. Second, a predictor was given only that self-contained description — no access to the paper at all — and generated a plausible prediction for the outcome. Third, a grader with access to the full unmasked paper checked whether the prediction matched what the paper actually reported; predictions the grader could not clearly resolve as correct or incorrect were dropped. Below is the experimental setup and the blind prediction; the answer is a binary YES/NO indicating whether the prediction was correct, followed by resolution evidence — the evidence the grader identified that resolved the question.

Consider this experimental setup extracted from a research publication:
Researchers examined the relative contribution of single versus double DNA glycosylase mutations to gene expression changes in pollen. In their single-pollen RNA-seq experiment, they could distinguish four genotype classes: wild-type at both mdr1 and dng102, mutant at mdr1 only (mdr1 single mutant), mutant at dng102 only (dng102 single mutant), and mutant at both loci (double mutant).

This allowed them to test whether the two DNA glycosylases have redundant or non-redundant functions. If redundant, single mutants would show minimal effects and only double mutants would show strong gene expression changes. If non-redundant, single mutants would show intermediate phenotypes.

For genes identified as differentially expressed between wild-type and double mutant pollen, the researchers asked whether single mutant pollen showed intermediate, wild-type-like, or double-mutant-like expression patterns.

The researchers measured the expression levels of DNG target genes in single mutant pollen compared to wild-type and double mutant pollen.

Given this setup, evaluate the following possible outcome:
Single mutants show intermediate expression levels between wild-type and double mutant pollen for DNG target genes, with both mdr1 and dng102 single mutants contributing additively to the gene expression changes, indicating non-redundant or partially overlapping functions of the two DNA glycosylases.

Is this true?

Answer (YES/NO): NO